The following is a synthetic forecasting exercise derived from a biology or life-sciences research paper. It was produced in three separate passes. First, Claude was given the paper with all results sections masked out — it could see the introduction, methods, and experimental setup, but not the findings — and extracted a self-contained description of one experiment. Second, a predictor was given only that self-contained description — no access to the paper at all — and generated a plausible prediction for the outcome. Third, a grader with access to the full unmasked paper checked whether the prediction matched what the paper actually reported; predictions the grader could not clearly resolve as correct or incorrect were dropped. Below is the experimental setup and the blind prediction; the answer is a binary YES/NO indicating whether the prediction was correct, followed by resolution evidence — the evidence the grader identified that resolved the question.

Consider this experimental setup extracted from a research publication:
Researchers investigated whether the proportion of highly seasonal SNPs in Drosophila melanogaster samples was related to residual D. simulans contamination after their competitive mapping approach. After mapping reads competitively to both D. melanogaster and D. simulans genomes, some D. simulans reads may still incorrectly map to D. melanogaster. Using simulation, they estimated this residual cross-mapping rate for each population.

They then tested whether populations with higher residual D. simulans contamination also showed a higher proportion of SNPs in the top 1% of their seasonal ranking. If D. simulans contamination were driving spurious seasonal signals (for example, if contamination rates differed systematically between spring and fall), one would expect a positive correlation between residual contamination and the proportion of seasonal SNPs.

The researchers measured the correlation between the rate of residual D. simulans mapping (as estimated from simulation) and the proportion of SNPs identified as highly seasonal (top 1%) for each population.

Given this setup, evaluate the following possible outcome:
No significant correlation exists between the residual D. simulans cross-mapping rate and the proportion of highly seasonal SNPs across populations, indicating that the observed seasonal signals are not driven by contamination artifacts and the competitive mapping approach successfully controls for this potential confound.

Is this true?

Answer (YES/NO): YES